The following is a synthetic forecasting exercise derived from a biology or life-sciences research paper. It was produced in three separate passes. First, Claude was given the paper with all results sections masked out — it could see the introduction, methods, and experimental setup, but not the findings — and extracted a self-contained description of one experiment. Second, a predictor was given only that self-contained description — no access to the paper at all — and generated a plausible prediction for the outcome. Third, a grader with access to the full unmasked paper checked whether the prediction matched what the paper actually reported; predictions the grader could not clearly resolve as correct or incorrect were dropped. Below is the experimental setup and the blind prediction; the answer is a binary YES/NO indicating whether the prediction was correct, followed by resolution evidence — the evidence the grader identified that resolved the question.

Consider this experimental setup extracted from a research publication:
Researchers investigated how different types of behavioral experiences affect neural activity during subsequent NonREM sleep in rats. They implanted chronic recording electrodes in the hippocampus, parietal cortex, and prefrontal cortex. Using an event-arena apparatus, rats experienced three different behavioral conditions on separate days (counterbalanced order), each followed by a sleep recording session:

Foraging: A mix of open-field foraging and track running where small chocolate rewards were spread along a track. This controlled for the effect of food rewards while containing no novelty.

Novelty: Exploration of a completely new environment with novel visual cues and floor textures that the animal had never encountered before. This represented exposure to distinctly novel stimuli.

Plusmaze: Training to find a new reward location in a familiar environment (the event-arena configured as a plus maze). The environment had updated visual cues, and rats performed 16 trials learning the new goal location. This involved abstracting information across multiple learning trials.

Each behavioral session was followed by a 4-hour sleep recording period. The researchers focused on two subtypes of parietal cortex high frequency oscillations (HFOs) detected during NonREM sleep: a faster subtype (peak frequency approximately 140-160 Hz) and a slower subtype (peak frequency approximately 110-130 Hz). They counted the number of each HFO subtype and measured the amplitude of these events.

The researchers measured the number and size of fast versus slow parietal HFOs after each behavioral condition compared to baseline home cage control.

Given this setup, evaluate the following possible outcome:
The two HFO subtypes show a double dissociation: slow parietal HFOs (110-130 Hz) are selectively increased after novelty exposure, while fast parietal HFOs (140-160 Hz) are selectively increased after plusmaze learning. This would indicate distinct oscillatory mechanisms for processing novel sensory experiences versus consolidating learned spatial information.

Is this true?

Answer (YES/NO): NO